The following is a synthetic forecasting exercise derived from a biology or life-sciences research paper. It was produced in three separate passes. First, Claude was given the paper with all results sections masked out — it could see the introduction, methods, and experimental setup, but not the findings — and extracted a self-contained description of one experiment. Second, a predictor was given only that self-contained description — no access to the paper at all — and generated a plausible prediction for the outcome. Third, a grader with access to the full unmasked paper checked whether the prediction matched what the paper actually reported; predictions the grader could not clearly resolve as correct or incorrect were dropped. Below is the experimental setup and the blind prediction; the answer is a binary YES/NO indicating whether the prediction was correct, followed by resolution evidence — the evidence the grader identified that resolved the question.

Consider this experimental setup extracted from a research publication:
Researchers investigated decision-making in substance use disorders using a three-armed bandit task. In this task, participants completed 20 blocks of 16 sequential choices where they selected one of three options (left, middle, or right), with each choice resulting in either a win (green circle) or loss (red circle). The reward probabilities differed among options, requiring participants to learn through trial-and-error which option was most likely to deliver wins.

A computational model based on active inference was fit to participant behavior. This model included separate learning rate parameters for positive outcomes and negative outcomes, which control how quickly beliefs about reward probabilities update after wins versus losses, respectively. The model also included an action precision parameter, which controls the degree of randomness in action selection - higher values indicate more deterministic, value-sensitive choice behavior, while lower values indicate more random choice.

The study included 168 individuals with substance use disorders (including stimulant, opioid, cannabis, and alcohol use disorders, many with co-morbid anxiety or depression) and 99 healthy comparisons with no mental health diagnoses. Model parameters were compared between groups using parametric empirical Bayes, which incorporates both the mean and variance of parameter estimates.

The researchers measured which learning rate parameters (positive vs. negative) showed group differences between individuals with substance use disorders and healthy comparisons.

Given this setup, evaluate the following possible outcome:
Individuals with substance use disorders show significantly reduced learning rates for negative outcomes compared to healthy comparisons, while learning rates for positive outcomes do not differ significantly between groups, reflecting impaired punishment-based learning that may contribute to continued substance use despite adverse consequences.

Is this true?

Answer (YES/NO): YES